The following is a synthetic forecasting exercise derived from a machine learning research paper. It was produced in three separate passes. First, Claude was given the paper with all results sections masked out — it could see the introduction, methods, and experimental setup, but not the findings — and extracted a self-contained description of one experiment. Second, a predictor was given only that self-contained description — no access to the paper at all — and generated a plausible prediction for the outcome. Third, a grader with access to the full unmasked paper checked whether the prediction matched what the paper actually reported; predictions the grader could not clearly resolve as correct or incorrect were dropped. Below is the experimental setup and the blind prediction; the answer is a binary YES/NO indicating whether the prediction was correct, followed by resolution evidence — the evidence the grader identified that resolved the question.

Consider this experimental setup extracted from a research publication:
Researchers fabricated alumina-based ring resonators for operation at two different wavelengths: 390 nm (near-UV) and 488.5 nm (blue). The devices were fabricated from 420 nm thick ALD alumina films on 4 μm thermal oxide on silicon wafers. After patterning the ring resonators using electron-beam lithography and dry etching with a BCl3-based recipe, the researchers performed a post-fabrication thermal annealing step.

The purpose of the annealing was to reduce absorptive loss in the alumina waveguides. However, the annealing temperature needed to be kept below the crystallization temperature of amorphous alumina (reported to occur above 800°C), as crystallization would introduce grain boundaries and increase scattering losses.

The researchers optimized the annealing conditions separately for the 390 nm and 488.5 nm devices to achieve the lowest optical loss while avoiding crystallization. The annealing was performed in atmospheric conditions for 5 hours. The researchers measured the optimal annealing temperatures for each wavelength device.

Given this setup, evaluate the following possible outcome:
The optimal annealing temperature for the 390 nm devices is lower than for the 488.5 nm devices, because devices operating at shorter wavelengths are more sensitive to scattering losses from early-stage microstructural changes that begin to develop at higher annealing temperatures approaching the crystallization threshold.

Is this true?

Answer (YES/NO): YES